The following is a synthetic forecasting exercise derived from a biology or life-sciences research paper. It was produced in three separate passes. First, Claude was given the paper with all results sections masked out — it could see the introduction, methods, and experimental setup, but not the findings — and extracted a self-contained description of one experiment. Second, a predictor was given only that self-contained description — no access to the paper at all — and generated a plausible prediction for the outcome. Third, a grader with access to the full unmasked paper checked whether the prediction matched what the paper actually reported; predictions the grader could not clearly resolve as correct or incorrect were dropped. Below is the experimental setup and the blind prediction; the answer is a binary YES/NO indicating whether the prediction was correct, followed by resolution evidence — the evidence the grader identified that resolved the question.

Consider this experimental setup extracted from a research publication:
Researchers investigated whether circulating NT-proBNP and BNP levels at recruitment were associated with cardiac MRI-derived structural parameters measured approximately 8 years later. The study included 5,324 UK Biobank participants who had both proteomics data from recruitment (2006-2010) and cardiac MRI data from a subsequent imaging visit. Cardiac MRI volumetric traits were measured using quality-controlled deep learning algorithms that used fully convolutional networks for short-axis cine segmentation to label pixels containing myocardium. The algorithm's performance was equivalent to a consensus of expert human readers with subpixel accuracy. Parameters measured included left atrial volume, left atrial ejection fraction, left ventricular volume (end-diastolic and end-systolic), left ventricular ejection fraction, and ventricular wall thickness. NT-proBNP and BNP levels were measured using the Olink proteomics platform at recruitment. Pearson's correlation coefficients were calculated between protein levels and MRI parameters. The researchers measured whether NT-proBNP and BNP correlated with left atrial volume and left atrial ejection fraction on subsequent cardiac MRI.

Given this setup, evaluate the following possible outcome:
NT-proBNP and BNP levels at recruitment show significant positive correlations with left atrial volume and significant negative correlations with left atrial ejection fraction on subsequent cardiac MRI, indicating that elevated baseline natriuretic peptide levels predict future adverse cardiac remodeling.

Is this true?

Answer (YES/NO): YES